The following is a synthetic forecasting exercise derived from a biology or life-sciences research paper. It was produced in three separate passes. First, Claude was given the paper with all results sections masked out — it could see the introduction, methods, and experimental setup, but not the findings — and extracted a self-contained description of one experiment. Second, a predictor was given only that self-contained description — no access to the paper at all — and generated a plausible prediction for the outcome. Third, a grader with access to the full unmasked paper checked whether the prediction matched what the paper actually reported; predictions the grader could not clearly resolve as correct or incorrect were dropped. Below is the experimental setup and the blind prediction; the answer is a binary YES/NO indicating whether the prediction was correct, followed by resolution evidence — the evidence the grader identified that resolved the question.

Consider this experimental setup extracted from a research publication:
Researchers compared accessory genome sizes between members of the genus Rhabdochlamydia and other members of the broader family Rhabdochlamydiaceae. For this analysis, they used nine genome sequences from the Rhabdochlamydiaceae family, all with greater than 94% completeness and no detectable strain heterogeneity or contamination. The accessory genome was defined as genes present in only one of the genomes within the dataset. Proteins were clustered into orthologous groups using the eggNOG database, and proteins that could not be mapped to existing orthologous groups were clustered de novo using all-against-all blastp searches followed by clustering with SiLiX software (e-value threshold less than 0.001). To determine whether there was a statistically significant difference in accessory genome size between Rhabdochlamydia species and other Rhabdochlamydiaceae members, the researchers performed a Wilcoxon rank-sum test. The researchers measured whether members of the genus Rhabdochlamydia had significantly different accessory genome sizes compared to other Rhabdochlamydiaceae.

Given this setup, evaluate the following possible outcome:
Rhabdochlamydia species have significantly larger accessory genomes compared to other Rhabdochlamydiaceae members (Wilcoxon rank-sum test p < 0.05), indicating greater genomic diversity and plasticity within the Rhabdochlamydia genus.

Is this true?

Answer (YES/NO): NO